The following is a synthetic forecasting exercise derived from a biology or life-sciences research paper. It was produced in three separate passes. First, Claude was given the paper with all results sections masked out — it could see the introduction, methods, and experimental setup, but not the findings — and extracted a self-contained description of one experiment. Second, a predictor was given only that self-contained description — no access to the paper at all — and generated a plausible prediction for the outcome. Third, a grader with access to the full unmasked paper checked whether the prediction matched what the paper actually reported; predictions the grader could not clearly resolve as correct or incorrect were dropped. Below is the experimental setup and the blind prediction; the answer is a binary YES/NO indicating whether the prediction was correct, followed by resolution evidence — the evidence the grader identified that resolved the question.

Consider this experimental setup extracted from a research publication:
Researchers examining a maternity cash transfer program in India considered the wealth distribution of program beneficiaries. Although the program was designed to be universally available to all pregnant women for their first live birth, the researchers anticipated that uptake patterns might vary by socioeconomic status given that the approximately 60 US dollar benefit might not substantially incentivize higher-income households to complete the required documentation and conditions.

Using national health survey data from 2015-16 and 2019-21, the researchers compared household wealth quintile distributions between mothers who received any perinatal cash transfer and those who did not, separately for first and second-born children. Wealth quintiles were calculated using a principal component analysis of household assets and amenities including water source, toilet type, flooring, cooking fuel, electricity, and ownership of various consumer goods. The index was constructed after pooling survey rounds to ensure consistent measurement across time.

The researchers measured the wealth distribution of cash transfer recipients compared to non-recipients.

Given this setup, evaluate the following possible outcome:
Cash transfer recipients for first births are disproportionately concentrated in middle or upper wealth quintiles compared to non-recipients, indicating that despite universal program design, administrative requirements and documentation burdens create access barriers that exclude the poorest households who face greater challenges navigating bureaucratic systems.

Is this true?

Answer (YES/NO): NO